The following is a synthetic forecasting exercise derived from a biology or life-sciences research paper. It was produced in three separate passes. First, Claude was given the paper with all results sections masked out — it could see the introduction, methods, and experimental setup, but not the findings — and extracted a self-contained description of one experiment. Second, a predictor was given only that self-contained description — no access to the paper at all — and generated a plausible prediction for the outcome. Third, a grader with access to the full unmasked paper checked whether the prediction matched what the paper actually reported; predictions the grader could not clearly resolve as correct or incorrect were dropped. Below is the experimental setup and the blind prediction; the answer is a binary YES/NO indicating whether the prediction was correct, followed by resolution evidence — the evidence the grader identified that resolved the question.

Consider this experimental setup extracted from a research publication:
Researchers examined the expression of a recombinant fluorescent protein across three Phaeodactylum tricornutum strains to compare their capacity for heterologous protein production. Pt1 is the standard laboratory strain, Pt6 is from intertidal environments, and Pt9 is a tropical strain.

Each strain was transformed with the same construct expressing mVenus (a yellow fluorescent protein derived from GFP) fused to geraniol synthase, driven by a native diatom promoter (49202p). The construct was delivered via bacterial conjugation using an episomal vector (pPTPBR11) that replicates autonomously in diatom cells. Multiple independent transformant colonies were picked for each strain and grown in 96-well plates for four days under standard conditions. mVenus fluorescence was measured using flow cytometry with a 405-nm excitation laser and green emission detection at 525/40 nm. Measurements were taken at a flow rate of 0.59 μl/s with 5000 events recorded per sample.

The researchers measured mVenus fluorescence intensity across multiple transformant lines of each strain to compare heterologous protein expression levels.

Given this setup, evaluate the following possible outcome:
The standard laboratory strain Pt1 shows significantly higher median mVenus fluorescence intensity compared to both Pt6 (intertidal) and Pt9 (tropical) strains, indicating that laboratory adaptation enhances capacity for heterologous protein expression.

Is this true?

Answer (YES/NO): NO